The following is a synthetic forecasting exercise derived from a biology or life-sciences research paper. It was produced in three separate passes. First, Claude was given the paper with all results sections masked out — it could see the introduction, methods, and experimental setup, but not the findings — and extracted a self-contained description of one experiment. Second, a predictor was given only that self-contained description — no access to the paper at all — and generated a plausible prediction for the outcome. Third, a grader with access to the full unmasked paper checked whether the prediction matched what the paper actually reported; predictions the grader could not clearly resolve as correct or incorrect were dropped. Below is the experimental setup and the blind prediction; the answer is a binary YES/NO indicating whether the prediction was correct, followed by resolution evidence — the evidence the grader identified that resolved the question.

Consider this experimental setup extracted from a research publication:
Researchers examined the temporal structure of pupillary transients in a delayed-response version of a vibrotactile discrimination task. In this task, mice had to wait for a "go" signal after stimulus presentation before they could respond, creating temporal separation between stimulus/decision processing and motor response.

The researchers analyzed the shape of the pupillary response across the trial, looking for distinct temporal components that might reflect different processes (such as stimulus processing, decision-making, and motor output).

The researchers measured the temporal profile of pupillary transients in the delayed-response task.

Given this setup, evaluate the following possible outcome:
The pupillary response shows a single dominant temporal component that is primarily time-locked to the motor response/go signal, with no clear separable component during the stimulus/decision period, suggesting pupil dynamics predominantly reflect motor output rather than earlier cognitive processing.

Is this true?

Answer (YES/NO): NO